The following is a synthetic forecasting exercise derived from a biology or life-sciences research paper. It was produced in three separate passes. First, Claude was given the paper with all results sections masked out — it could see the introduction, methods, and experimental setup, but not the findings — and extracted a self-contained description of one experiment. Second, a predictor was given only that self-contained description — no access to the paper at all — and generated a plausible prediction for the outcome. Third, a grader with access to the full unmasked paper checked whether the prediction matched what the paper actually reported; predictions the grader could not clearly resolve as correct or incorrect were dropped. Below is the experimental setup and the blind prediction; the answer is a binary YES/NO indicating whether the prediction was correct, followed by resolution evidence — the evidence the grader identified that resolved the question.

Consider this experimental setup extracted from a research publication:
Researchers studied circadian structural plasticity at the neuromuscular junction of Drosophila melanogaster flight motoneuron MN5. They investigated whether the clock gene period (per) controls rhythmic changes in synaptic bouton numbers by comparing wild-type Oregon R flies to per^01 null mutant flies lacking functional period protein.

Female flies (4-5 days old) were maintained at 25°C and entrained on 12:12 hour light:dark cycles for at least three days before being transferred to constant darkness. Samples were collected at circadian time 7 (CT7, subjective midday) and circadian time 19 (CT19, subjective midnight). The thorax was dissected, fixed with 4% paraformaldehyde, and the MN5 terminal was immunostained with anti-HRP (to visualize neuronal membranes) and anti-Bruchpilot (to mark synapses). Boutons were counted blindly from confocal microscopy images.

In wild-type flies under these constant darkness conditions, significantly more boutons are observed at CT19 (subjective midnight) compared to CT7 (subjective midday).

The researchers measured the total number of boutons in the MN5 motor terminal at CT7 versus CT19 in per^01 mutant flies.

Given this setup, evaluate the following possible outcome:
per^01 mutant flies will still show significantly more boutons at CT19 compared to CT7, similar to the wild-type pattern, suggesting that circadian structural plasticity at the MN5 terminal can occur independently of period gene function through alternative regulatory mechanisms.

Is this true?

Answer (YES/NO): YES